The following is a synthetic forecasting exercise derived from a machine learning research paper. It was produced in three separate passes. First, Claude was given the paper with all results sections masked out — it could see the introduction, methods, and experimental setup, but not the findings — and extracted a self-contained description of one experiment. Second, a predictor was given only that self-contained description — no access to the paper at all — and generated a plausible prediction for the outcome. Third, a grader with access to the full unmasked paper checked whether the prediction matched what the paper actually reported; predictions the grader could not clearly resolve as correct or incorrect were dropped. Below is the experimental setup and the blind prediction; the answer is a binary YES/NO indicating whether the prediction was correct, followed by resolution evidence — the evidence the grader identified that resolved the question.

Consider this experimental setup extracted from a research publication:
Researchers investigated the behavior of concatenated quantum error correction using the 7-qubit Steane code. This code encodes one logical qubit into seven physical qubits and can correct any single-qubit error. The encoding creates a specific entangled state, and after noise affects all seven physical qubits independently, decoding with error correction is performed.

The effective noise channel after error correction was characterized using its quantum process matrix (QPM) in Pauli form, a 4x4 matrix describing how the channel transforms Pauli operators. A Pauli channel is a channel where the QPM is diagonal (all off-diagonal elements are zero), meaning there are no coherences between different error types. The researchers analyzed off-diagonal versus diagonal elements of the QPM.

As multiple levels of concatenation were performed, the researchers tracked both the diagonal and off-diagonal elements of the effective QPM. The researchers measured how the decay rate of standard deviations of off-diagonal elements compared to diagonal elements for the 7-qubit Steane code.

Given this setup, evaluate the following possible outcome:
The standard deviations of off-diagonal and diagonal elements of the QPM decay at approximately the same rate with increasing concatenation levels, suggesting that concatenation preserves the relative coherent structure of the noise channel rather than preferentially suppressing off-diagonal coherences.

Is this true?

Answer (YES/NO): NO